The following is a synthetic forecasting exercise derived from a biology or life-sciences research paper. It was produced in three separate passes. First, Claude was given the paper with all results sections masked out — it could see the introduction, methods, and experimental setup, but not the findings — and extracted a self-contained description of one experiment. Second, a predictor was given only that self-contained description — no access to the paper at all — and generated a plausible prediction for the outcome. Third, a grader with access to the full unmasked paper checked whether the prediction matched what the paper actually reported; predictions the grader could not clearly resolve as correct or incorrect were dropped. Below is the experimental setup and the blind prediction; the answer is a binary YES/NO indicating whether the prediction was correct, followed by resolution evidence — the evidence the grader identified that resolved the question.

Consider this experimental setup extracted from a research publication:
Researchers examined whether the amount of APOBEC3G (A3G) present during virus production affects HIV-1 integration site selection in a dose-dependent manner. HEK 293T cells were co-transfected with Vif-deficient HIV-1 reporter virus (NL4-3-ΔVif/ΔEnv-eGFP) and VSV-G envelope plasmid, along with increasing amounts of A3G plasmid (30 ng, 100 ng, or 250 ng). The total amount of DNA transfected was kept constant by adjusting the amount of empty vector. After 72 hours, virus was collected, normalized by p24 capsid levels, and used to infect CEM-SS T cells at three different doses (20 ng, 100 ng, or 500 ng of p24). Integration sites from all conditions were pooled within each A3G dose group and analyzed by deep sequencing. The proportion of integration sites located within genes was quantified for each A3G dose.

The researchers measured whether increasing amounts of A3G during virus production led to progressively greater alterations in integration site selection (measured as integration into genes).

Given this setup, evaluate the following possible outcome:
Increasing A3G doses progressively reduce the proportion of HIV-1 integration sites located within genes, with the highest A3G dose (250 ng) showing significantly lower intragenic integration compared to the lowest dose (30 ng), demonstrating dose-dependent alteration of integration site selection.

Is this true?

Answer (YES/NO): YES